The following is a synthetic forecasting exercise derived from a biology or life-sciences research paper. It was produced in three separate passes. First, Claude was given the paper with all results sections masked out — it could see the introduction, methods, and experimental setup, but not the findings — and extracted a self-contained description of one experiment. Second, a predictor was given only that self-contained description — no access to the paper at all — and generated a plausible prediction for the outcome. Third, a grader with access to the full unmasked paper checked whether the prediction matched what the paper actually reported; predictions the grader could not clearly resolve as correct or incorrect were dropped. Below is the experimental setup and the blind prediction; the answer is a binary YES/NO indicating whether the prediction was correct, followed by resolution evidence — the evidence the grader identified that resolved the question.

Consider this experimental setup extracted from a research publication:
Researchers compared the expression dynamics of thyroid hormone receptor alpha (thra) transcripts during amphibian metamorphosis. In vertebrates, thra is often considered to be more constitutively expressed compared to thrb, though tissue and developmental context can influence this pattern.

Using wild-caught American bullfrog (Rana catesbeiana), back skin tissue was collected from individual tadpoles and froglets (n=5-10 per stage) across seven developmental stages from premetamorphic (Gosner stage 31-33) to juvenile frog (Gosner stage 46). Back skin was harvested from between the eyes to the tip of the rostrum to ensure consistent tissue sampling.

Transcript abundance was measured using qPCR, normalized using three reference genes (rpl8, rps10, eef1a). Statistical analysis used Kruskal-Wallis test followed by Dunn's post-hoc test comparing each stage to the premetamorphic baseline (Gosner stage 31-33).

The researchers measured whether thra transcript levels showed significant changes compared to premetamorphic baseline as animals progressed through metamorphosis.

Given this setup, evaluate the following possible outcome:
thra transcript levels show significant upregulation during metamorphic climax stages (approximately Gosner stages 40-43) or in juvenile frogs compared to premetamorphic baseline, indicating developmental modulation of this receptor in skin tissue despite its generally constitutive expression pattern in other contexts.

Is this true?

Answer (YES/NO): NO